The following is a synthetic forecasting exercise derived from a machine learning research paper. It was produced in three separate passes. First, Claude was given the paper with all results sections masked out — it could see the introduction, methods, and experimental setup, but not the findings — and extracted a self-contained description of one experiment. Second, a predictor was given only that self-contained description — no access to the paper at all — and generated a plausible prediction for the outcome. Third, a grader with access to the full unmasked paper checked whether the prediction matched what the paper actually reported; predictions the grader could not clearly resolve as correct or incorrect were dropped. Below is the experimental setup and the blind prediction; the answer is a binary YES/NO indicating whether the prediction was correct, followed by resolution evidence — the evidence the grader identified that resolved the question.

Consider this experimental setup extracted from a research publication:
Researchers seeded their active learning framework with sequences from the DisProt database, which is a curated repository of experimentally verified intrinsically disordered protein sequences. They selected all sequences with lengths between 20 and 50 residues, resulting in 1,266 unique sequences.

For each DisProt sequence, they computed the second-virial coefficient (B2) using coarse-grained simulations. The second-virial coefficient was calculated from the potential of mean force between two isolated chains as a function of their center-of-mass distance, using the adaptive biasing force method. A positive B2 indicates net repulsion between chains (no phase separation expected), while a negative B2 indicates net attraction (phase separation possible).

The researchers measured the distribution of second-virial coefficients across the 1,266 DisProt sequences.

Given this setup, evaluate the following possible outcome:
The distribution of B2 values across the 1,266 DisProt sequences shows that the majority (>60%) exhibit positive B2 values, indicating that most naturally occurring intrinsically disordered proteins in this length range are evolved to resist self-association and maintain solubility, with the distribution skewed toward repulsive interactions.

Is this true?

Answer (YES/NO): YES